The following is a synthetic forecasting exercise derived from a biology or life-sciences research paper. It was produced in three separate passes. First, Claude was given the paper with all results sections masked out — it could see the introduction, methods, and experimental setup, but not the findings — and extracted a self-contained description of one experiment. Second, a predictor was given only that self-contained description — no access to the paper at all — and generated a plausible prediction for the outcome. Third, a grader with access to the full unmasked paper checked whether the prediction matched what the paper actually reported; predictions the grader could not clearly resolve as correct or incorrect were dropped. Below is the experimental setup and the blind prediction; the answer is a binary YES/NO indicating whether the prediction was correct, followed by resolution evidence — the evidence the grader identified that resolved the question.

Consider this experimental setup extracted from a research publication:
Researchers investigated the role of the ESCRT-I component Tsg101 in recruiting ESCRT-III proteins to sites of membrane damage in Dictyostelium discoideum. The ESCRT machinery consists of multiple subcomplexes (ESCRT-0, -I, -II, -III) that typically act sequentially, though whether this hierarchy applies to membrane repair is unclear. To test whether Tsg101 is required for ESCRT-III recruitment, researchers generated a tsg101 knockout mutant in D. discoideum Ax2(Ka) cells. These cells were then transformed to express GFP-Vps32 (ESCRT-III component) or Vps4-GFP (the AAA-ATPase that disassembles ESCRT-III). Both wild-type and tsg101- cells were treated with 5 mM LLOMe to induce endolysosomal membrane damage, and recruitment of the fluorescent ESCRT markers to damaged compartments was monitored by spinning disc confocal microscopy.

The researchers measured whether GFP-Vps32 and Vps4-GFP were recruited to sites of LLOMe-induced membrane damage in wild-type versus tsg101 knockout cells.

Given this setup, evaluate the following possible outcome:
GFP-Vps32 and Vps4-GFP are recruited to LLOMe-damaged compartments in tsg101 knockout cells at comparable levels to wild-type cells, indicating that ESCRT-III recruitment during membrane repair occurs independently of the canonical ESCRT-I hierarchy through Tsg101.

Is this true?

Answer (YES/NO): NO